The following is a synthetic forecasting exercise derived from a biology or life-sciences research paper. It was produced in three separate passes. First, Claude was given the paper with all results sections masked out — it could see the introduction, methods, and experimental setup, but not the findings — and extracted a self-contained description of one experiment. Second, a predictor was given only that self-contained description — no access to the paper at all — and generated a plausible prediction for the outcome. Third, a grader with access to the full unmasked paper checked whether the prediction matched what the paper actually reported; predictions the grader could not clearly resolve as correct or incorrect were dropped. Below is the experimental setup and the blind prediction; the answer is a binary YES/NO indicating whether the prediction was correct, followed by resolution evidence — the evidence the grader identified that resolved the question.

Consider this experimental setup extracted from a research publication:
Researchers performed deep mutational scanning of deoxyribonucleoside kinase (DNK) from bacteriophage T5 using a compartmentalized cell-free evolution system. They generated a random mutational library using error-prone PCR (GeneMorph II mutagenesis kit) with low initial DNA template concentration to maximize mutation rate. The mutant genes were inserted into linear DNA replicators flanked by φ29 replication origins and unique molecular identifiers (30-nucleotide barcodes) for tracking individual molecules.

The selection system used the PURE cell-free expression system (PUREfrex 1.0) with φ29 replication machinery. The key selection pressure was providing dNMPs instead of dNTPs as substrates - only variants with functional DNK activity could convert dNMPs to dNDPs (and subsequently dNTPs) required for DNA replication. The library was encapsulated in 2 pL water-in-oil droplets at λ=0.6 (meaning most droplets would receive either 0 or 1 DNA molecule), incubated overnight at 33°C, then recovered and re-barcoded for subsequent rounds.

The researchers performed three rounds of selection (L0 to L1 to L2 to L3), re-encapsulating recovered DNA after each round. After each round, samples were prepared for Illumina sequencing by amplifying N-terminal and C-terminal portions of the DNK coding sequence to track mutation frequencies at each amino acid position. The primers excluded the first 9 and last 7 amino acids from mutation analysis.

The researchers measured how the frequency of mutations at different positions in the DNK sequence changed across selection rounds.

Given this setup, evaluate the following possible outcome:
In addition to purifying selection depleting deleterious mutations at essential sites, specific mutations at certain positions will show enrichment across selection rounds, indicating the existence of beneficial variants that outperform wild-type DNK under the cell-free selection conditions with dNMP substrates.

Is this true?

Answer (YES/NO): NO